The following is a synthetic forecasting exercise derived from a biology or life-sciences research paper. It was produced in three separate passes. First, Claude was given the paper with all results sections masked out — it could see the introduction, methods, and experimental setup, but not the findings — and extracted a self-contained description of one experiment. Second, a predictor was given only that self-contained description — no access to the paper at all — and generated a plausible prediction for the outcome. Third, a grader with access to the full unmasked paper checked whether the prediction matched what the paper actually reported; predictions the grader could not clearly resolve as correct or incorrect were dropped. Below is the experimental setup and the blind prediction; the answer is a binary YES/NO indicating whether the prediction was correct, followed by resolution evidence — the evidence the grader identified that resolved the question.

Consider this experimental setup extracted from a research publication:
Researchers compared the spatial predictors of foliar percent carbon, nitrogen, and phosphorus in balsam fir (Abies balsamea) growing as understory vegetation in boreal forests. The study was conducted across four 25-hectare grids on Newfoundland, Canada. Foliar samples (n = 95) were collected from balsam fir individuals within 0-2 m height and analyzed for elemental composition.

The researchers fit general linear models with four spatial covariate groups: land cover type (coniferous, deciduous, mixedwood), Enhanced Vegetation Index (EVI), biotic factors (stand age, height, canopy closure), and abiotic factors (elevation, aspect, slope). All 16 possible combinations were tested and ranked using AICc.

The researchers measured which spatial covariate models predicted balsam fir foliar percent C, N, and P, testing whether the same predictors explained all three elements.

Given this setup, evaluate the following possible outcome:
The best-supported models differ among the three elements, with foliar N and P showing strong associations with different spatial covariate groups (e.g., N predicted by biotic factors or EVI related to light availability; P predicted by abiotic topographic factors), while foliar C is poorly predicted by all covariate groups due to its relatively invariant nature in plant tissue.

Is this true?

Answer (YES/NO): NO